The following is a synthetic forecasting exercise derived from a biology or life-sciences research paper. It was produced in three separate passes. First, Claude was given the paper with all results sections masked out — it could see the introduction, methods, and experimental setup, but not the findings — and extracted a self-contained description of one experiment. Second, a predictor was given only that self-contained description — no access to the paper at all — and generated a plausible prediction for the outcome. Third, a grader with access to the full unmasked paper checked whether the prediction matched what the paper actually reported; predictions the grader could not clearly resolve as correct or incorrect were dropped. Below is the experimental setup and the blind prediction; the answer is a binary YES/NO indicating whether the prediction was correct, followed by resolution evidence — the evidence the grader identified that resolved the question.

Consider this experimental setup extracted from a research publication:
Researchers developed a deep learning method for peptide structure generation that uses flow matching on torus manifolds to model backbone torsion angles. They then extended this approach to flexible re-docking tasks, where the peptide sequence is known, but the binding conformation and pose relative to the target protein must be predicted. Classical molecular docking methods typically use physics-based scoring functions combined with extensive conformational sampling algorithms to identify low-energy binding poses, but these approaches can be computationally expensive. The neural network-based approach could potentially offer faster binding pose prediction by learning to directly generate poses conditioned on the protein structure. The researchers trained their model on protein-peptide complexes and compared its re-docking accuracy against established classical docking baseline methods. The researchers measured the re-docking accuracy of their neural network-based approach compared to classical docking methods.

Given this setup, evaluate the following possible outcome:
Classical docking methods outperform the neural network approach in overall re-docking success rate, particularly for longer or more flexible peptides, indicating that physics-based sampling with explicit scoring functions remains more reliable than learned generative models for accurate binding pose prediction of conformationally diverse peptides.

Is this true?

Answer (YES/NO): NO